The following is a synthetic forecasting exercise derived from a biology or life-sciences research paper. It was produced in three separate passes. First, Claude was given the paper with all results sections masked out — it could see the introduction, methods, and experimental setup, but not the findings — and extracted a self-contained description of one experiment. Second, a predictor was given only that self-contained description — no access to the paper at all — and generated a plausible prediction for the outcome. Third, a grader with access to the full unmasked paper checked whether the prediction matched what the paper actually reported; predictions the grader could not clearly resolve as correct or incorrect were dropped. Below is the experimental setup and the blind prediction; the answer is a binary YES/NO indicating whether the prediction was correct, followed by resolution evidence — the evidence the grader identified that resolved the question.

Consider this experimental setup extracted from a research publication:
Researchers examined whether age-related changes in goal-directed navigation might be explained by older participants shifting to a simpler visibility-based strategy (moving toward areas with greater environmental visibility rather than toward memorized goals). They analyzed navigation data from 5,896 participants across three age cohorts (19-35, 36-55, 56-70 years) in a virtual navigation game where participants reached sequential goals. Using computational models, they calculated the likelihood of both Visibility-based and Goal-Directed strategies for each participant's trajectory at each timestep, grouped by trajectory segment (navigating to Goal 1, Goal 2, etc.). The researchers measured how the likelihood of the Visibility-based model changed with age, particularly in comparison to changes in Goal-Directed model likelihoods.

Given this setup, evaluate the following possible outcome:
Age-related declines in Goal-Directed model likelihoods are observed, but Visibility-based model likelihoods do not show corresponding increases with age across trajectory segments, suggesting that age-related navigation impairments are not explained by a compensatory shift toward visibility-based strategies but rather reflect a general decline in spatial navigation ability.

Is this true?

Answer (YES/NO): YES